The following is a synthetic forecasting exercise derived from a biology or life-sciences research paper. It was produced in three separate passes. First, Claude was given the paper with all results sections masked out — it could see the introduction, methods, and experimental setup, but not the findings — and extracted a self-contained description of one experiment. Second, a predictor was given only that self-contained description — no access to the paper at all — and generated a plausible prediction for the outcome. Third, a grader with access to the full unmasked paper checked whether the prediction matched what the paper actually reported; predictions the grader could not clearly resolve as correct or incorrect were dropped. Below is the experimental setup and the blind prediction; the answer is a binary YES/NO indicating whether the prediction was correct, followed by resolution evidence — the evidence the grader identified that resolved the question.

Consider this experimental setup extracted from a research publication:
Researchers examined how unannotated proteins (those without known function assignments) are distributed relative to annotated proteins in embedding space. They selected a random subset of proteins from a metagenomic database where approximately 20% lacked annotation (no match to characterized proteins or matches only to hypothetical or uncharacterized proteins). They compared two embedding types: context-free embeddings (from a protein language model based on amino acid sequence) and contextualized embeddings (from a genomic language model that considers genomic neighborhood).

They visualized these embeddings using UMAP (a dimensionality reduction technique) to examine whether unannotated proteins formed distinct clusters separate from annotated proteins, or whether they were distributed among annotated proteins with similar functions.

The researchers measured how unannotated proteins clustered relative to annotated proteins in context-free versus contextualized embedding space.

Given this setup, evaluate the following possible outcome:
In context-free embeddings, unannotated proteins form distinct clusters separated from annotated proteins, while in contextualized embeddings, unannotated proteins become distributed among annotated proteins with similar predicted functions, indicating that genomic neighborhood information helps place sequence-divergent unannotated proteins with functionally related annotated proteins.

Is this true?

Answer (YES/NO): YES